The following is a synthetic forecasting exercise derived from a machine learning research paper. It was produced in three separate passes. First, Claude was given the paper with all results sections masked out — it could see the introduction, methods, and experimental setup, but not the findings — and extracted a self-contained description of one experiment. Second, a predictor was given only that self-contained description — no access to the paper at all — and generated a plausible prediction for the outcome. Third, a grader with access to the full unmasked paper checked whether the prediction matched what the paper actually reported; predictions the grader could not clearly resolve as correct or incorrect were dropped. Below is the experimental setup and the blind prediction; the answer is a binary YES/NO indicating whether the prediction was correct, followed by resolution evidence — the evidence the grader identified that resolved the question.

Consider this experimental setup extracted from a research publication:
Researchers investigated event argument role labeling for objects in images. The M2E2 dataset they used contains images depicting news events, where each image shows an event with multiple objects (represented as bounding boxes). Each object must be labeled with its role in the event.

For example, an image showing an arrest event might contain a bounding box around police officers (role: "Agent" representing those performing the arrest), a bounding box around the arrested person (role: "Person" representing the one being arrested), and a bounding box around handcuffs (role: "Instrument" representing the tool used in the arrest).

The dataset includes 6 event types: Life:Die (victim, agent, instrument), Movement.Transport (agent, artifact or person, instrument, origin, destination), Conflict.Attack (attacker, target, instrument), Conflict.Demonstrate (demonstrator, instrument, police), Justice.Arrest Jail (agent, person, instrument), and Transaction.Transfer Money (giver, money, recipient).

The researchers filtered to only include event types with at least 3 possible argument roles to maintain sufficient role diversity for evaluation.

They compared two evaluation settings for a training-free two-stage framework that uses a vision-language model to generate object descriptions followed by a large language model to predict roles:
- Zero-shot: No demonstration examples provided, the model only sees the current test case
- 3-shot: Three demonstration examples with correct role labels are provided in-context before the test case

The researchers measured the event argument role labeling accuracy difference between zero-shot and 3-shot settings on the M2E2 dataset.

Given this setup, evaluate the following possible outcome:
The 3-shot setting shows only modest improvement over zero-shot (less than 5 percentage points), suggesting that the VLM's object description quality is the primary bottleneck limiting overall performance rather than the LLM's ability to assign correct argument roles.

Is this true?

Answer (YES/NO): NO